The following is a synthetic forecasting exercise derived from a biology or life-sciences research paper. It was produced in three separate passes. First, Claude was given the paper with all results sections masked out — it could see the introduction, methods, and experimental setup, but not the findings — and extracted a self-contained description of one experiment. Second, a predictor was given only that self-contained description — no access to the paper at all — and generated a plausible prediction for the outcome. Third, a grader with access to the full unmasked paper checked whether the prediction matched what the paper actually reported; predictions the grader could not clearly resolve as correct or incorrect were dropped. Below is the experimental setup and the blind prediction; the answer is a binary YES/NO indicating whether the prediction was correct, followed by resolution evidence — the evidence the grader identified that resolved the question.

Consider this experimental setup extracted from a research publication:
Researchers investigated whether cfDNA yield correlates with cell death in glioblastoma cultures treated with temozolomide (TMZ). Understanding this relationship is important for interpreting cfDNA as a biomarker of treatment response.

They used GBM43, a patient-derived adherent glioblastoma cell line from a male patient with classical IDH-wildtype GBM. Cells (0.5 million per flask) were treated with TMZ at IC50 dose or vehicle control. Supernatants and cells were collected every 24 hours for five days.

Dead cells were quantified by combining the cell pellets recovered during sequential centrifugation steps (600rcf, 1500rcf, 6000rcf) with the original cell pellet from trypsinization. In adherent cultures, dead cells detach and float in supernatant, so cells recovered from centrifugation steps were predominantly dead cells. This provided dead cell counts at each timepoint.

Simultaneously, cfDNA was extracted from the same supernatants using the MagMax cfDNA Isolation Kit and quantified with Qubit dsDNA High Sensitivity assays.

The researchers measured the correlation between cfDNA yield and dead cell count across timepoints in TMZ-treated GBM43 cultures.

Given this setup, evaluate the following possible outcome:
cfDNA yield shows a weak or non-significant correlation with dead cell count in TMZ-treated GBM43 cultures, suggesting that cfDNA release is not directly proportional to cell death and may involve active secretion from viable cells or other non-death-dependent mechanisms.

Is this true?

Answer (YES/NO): NO